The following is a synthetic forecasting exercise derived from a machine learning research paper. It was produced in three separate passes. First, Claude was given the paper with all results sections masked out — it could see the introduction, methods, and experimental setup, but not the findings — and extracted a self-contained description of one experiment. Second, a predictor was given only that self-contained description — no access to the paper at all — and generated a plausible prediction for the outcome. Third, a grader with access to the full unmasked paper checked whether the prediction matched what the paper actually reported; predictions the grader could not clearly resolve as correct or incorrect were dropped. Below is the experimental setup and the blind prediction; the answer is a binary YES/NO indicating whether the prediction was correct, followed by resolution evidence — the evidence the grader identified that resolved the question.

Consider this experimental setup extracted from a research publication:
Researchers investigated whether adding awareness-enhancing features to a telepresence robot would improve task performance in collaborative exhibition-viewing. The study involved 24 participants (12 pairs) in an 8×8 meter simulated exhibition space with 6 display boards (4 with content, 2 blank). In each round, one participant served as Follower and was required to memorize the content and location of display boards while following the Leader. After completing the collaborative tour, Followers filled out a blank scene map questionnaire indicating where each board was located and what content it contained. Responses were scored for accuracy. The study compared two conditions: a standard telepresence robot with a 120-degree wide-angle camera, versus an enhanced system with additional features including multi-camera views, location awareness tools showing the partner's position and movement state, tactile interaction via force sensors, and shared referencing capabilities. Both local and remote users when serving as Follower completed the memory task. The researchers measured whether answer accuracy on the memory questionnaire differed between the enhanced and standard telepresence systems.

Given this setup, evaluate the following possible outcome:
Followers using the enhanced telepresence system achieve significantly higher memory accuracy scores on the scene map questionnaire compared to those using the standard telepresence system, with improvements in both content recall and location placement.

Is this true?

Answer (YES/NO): NO